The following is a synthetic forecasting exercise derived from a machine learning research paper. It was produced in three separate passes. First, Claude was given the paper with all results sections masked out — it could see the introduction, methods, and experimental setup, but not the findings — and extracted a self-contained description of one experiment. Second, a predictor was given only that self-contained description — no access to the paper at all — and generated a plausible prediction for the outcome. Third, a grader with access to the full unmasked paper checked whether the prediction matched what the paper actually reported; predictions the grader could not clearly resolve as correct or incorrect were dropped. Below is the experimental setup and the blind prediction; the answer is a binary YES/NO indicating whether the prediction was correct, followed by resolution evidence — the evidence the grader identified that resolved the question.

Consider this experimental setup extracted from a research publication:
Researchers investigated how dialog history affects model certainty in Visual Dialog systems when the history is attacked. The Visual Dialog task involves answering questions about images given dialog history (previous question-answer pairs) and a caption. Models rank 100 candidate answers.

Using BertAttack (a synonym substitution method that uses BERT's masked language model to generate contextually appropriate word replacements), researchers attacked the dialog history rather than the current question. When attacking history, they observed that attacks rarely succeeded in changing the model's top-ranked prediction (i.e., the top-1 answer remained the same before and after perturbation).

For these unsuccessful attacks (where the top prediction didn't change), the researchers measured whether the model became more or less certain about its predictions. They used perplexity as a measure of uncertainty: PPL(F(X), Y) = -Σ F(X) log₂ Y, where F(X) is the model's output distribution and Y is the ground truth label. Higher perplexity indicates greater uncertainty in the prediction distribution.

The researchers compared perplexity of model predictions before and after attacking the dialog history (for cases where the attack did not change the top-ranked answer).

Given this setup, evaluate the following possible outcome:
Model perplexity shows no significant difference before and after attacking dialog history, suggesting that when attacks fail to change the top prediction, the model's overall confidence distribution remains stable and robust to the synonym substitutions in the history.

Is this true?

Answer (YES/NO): NO